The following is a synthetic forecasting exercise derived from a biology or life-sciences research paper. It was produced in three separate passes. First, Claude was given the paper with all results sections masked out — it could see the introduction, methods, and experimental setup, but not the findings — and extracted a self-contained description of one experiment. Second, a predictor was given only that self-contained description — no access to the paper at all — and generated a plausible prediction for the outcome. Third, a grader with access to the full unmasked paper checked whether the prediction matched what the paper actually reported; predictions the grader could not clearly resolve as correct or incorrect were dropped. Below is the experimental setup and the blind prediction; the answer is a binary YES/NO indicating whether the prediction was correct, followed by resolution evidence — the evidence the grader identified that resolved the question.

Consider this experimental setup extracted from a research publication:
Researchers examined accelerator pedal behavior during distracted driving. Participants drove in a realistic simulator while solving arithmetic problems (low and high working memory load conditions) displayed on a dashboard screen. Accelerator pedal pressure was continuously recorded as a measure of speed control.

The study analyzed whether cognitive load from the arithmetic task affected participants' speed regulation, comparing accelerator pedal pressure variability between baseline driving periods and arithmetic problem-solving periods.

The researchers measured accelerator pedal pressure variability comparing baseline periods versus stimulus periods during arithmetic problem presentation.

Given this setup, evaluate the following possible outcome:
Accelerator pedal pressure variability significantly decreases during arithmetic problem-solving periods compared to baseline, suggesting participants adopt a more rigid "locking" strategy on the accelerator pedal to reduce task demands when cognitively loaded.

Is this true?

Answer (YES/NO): NO